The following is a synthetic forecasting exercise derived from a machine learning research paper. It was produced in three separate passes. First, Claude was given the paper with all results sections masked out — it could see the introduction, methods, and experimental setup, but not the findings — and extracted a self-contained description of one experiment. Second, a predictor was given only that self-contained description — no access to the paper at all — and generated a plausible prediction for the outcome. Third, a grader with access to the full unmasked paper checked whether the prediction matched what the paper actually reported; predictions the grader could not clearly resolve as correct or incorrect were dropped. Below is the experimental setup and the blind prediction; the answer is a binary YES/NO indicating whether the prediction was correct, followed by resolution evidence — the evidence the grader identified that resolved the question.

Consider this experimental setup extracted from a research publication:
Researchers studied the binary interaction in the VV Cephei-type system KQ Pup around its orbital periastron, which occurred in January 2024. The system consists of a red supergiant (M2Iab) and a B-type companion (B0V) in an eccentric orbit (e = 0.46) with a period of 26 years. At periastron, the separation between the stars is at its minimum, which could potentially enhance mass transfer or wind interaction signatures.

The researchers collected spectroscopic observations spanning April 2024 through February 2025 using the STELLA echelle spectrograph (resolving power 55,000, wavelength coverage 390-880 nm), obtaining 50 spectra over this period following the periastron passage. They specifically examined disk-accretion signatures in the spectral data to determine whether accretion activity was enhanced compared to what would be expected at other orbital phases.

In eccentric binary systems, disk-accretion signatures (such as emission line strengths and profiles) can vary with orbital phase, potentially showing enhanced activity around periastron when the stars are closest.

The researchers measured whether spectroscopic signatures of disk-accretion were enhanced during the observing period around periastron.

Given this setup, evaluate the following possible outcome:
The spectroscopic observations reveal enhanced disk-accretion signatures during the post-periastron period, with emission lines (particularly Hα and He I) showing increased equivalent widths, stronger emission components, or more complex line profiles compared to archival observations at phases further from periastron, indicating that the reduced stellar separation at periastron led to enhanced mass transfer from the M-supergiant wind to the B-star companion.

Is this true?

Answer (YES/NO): NO